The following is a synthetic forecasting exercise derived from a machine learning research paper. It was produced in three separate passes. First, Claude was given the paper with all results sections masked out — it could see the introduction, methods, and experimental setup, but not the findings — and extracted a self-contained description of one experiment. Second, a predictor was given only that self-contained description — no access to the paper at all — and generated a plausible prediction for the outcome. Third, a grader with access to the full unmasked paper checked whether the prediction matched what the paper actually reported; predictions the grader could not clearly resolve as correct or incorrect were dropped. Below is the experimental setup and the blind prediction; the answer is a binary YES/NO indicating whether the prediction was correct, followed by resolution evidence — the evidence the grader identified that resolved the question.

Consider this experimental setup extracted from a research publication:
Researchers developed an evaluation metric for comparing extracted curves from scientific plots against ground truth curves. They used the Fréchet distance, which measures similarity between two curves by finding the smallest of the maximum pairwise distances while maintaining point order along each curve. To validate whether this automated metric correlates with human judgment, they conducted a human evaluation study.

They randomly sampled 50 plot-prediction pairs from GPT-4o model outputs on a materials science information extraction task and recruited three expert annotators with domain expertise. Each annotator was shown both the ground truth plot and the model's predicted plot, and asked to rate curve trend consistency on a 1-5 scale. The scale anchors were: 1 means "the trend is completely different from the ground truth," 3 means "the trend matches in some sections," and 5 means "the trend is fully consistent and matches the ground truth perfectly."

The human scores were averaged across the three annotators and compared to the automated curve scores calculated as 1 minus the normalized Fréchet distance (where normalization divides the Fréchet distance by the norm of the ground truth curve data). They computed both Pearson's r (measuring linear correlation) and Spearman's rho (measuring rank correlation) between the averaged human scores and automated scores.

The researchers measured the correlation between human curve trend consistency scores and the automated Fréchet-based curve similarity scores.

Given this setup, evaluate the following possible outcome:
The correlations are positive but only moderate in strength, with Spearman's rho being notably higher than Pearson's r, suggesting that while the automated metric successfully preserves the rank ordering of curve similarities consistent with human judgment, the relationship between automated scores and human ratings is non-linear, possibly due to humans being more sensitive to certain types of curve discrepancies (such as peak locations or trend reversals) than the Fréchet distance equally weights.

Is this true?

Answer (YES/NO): NO